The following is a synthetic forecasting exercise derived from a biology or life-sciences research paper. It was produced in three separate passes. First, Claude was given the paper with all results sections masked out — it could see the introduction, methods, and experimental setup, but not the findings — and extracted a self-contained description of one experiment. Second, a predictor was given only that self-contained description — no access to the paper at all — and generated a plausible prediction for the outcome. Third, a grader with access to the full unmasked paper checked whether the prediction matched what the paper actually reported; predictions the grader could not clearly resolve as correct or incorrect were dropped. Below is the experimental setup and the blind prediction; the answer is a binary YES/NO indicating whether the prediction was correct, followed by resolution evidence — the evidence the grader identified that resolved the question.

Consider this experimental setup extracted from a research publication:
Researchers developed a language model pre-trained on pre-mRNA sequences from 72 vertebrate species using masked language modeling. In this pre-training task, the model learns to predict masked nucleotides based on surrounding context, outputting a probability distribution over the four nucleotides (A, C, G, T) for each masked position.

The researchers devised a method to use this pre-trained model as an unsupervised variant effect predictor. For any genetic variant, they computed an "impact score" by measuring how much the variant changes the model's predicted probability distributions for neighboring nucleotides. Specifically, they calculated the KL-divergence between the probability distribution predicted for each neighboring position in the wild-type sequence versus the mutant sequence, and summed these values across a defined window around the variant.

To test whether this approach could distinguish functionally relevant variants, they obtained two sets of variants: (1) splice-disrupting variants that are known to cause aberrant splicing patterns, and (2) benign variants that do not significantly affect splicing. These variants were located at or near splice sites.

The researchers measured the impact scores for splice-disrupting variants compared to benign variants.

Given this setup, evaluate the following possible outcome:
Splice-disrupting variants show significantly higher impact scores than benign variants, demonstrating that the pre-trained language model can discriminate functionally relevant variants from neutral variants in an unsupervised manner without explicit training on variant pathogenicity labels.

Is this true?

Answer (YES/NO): YES